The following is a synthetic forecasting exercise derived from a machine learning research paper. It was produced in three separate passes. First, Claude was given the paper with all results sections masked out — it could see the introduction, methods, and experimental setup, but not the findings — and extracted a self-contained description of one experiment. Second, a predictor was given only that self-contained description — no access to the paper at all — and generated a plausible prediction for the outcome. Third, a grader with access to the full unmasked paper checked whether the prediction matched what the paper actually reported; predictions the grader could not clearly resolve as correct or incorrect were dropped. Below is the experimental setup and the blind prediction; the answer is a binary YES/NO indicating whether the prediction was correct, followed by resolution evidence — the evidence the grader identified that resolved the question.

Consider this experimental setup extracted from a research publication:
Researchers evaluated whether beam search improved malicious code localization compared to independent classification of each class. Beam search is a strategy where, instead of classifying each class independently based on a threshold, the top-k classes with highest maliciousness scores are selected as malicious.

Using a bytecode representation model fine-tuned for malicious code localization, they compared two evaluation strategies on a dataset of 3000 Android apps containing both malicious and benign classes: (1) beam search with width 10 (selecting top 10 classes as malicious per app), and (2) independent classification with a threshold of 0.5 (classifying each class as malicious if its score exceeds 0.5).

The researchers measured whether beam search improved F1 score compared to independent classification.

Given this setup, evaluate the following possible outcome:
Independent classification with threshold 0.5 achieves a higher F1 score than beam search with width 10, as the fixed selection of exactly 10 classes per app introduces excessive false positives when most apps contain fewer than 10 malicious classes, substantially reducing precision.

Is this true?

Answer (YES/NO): YES